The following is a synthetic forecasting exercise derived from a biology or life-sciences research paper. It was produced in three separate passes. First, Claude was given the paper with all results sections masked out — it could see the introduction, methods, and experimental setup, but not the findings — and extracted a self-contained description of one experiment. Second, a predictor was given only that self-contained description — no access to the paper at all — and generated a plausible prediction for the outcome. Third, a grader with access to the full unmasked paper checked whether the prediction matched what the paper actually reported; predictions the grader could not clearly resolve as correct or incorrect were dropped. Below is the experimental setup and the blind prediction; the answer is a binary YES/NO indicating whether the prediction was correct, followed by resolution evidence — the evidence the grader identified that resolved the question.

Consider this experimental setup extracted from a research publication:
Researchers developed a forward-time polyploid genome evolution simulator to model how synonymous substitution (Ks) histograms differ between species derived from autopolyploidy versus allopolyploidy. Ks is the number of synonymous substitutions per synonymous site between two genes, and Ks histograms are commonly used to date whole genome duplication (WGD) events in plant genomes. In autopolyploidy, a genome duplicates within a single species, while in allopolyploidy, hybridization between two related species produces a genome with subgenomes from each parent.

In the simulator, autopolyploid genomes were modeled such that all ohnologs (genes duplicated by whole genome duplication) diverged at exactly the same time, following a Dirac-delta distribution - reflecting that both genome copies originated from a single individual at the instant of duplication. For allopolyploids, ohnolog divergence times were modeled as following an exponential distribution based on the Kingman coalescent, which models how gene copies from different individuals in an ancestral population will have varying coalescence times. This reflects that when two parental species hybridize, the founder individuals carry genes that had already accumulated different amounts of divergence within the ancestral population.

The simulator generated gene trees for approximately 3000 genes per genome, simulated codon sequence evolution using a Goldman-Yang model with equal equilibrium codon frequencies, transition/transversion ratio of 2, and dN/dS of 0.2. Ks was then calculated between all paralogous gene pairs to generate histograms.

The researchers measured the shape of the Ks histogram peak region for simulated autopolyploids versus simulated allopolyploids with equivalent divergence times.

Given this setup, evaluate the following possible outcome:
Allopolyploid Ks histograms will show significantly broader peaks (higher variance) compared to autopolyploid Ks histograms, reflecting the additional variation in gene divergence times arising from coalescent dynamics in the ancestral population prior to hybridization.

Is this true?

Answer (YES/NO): YES